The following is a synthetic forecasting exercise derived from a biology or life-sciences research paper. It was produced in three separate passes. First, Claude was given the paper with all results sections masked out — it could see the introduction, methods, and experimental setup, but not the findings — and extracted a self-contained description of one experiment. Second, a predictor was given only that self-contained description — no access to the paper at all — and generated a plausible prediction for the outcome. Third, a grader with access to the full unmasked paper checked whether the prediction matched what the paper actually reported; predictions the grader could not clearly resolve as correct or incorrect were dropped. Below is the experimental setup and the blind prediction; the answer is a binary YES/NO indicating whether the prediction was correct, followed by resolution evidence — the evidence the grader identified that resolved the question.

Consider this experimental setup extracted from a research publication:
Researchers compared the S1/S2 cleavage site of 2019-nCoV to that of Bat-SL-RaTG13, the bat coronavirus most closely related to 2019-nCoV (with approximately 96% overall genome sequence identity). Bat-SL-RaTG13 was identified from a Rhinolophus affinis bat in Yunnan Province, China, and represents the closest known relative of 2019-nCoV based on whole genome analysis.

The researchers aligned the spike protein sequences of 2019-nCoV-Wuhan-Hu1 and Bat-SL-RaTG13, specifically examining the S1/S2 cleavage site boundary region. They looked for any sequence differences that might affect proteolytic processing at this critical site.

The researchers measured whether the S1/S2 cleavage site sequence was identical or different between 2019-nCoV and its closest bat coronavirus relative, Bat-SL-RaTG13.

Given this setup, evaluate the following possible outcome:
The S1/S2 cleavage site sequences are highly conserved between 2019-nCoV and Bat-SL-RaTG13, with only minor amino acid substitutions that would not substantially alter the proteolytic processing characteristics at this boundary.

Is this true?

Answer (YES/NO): NO